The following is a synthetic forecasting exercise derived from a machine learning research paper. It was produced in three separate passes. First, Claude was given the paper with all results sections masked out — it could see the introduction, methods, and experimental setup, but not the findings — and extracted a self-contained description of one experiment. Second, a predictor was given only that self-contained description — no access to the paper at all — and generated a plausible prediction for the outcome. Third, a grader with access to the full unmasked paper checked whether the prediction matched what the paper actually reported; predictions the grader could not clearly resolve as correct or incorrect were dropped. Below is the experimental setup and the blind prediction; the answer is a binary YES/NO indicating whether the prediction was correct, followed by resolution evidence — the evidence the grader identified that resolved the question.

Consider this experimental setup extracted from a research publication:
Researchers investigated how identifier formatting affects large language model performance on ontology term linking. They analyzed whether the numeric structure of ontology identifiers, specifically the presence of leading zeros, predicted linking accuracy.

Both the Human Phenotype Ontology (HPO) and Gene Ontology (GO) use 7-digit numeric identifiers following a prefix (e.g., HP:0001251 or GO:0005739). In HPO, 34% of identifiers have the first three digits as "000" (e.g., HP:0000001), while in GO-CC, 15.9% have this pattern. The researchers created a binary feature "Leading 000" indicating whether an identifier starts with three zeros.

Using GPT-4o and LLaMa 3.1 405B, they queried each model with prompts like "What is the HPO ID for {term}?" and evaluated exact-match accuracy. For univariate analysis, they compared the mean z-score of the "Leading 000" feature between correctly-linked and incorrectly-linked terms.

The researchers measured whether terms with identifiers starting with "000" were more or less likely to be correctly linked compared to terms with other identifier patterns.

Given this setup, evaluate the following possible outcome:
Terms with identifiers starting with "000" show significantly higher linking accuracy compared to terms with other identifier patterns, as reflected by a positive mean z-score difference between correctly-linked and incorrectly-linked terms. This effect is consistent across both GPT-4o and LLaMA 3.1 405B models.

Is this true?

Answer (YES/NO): NO